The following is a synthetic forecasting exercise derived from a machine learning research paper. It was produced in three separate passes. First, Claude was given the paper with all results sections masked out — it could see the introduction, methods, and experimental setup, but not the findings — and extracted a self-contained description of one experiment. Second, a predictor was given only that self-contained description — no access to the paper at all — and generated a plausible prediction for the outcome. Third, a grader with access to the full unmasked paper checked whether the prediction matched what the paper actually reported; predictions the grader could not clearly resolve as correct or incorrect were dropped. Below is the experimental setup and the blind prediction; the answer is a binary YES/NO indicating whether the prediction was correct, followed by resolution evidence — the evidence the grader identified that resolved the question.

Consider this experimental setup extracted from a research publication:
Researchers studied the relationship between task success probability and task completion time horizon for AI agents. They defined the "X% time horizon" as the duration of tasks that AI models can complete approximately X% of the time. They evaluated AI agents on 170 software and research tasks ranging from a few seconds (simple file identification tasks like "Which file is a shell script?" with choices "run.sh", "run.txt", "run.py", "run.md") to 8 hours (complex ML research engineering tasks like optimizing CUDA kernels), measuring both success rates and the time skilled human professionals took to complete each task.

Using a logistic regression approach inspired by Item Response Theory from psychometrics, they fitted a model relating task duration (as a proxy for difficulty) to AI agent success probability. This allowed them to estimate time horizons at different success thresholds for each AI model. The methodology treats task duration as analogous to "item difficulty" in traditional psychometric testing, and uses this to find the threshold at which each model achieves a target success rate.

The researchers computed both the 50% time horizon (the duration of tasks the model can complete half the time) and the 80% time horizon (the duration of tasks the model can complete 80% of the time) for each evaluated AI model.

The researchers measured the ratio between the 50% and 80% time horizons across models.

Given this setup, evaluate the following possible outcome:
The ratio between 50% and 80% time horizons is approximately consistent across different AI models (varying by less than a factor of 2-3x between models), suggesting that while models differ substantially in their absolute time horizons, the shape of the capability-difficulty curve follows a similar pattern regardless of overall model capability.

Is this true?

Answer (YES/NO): YES